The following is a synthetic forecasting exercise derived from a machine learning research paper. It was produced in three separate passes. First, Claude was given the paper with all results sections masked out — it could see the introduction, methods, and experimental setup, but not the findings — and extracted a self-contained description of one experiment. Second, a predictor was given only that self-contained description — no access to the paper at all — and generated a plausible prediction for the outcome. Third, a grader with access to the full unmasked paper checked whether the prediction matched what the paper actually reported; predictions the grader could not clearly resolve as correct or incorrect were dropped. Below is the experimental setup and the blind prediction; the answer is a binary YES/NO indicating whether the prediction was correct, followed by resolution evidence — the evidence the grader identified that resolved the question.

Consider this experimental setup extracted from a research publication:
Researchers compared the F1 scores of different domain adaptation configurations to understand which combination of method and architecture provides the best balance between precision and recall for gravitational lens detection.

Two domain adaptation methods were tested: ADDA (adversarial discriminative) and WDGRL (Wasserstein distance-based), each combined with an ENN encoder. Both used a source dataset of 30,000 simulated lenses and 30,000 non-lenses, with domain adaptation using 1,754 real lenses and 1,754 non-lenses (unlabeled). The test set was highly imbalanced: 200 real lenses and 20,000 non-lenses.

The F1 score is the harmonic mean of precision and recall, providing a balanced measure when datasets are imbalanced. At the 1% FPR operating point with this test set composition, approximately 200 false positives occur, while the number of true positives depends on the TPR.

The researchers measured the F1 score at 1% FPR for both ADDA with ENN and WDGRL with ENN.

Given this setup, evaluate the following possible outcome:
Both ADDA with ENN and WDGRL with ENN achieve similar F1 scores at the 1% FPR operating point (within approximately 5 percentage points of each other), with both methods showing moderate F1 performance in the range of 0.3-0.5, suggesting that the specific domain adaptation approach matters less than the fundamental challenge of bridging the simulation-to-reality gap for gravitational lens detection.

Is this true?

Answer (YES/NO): YES